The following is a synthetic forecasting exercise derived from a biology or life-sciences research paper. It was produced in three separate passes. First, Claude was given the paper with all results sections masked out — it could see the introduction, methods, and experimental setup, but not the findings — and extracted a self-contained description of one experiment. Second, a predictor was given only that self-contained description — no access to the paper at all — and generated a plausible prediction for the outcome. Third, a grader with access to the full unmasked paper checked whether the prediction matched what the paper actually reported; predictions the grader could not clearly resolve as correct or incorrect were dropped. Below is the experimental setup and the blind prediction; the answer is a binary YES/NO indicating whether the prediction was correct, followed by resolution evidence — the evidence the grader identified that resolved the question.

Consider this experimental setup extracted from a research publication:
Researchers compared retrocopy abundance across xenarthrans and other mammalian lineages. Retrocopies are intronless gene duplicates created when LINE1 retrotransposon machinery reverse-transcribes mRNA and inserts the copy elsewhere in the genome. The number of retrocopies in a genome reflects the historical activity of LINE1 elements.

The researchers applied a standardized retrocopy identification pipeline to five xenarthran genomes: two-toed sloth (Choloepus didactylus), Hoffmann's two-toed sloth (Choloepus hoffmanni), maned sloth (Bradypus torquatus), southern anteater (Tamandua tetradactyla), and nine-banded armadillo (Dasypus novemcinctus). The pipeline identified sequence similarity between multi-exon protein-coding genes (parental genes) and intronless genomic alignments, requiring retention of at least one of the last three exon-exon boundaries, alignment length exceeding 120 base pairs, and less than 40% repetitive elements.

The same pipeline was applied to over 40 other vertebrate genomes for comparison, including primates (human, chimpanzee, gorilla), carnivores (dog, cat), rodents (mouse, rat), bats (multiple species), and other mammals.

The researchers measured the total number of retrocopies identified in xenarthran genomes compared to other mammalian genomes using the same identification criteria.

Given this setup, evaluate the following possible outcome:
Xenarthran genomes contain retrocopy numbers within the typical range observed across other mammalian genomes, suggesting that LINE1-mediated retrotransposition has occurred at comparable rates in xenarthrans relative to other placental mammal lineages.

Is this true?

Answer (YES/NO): NO